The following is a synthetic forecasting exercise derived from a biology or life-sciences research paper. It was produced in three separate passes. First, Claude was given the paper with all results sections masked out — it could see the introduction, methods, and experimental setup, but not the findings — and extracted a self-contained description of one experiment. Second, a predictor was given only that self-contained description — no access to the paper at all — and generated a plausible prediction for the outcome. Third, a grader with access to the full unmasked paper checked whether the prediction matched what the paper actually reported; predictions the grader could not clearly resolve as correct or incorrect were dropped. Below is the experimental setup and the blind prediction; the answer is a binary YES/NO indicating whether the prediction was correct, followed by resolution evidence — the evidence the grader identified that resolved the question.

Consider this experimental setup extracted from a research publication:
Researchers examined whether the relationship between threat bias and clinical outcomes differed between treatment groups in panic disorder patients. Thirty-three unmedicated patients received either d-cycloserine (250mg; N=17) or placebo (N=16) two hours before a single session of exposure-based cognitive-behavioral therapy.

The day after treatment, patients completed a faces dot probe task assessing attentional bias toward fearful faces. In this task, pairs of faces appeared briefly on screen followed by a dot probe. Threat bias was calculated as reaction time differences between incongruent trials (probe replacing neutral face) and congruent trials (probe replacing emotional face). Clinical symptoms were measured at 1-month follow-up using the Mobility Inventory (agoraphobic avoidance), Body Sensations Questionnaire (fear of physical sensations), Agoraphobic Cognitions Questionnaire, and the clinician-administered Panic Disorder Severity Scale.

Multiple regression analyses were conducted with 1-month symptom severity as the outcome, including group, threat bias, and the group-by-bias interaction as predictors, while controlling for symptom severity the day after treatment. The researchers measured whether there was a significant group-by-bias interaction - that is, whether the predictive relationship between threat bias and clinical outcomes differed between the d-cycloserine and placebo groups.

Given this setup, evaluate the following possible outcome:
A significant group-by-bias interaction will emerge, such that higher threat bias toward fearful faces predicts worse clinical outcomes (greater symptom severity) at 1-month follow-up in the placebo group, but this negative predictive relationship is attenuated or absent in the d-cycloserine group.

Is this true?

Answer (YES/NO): NO